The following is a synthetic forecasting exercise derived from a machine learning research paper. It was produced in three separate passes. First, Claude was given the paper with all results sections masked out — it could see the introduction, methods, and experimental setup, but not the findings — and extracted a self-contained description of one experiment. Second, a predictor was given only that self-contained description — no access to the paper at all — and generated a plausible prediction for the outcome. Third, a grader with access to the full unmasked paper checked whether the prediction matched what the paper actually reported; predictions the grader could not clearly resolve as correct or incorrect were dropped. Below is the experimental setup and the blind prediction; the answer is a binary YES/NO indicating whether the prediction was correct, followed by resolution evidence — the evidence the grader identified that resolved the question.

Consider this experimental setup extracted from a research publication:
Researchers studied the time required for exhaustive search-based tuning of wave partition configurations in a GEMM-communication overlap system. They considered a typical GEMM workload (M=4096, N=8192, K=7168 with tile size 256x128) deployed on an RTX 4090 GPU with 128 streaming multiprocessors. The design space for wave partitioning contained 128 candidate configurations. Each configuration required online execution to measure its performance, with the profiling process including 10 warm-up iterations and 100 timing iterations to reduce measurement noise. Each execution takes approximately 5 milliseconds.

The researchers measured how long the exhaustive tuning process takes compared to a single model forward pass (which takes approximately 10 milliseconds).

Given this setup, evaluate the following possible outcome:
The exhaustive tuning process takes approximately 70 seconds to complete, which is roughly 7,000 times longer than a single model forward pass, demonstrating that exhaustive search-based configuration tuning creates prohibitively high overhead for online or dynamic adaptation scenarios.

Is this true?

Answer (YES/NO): NO